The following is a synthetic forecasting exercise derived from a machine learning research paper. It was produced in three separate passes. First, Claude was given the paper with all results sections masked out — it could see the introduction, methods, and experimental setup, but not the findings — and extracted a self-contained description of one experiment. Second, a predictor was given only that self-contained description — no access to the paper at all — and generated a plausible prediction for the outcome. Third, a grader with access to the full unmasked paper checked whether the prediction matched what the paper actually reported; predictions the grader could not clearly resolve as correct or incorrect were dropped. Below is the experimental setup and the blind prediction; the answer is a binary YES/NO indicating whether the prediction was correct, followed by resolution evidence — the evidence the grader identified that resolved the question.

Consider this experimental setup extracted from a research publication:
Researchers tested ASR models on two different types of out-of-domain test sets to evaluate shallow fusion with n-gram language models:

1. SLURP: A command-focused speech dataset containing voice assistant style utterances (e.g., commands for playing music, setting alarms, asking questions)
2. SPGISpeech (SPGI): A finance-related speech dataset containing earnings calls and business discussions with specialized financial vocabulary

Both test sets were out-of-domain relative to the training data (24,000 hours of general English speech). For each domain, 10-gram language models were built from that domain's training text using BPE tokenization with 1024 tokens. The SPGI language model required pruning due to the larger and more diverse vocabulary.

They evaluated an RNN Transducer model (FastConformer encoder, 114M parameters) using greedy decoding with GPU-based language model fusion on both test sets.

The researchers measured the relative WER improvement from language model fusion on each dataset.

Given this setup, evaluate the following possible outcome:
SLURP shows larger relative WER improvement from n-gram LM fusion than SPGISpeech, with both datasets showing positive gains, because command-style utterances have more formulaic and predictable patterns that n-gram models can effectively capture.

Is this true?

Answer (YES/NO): YES